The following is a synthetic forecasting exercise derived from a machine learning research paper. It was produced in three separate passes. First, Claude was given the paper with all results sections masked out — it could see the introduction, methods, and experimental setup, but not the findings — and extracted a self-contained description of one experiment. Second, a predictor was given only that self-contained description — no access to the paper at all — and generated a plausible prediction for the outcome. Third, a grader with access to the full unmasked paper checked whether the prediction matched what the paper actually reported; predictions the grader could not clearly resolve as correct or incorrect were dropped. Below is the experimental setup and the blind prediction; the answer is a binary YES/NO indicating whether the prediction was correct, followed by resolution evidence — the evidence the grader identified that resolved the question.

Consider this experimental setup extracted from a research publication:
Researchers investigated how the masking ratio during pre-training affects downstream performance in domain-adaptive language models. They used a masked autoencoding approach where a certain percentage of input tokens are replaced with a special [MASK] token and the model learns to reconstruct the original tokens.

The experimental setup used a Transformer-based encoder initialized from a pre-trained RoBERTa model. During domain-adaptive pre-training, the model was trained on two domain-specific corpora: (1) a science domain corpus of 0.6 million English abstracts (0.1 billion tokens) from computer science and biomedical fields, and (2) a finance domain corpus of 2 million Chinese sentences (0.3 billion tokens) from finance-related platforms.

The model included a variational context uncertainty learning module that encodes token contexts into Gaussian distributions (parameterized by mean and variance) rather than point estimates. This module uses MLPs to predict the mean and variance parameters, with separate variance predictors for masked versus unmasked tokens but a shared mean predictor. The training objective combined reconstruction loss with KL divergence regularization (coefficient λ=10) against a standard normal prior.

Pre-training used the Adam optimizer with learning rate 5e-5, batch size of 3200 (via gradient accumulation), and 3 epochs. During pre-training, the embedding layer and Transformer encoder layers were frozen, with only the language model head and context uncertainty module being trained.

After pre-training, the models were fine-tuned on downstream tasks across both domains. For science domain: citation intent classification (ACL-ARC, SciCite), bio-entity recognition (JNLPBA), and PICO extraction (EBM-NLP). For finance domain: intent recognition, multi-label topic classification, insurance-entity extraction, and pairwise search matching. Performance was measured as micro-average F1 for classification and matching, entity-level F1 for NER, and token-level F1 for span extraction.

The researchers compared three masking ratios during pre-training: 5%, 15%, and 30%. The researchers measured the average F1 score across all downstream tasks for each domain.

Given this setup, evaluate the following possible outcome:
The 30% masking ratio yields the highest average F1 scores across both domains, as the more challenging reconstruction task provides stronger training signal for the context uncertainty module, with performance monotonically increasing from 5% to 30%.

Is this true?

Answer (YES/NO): NO